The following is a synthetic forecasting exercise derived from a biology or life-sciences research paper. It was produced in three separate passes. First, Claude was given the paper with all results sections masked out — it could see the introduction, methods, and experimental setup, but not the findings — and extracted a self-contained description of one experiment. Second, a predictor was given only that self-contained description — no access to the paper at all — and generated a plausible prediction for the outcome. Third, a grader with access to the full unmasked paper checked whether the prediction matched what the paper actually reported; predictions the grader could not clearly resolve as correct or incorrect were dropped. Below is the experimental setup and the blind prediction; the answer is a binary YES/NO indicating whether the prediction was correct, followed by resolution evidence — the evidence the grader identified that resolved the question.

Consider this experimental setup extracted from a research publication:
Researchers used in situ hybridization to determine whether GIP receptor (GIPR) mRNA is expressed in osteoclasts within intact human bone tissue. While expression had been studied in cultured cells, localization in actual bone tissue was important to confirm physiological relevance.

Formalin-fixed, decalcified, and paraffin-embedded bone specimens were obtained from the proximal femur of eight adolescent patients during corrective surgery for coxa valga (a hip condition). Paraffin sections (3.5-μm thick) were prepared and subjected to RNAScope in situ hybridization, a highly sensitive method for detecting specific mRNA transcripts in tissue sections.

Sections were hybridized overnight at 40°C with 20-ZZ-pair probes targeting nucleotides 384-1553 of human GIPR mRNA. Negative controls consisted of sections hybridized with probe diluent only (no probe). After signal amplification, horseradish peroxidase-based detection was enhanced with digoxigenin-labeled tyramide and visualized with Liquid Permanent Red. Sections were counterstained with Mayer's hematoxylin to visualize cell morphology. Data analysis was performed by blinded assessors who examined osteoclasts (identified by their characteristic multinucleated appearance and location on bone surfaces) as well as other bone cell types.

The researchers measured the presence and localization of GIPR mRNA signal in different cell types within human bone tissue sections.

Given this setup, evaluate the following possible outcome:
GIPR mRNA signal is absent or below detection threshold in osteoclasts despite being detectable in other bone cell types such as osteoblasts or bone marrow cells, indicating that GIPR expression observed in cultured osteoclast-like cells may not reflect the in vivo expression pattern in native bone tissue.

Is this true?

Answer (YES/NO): NO